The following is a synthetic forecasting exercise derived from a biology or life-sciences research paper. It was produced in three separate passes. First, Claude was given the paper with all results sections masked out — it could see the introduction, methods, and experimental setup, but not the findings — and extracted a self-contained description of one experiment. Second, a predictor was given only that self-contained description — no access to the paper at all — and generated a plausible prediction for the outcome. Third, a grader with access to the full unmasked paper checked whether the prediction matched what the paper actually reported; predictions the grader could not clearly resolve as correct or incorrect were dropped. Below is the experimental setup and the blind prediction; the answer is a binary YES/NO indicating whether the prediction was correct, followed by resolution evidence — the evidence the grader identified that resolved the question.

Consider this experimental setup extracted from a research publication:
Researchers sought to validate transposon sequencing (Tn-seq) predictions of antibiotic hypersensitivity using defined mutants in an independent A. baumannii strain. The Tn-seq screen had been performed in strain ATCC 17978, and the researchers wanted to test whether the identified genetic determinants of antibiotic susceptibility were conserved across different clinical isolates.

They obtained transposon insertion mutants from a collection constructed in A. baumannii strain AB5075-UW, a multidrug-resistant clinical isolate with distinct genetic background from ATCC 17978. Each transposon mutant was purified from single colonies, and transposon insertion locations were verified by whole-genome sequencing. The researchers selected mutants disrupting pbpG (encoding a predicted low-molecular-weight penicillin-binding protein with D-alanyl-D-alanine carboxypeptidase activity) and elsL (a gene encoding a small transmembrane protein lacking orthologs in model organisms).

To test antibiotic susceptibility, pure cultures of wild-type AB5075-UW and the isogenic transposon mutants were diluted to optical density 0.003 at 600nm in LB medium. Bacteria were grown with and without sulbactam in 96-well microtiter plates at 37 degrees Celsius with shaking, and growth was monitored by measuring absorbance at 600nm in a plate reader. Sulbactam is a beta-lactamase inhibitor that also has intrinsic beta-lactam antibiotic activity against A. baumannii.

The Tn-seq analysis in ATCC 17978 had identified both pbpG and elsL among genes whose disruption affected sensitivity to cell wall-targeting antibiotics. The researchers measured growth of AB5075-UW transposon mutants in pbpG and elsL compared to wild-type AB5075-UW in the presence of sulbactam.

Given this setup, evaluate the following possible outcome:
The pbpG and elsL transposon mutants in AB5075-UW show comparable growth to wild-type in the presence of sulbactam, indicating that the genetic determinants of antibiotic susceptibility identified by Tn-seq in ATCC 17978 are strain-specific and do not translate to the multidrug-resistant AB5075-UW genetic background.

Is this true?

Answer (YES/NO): NO